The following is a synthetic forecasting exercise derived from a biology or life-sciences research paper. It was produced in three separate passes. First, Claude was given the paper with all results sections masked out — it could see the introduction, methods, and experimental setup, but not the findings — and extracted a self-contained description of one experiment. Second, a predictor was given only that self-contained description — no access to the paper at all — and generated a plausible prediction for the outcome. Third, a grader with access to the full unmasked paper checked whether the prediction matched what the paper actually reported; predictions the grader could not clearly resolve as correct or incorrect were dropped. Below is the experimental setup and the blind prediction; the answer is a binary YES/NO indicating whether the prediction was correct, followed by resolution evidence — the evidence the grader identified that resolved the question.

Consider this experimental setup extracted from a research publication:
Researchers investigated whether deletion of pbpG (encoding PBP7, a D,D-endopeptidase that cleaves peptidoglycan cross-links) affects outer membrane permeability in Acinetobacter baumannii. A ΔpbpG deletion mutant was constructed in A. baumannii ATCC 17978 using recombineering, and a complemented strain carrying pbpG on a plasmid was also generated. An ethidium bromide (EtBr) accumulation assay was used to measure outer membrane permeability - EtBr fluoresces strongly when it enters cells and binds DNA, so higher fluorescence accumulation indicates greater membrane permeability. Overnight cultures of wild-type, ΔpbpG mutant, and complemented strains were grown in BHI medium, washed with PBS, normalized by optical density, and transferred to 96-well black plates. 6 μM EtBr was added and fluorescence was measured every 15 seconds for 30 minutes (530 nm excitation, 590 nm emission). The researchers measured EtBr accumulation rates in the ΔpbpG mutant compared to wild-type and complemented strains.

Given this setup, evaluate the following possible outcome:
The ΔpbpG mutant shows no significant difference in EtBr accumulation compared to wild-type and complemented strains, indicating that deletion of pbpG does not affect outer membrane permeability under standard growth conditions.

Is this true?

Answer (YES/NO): NO